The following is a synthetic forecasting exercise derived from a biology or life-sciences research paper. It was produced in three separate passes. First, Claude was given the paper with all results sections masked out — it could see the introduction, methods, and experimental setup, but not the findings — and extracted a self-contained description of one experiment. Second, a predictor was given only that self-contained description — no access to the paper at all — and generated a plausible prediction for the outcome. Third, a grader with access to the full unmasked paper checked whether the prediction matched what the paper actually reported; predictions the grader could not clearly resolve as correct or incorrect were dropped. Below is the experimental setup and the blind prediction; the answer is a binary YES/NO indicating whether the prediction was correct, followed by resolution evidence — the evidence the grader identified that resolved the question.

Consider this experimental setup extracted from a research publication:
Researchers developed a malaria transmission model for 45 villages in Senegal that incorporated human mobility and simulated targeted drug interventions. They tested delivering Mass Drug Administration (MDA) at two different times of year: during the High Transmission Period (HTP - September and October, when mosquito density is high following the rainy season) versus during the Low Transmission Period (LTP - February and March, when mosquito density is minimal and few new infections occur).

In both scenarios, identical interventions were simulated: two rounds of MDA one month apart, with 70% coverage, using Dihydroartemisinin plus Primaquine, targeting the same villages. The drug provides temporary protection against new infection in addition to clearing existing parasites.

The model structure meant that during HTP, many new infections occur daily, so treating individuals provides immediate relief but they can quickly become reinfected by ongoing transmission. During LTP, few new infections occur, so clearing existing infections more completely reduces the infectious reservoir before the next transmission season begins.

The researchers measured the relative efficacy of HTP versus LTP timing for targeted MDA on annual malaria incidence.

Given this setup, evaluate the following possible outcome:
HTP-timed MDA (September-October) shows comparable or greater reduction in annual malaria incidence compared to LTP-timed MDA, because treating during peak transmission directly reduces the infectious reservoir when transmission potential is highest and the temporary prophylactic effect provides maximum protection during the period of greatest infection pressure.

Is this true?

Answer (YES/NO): YES